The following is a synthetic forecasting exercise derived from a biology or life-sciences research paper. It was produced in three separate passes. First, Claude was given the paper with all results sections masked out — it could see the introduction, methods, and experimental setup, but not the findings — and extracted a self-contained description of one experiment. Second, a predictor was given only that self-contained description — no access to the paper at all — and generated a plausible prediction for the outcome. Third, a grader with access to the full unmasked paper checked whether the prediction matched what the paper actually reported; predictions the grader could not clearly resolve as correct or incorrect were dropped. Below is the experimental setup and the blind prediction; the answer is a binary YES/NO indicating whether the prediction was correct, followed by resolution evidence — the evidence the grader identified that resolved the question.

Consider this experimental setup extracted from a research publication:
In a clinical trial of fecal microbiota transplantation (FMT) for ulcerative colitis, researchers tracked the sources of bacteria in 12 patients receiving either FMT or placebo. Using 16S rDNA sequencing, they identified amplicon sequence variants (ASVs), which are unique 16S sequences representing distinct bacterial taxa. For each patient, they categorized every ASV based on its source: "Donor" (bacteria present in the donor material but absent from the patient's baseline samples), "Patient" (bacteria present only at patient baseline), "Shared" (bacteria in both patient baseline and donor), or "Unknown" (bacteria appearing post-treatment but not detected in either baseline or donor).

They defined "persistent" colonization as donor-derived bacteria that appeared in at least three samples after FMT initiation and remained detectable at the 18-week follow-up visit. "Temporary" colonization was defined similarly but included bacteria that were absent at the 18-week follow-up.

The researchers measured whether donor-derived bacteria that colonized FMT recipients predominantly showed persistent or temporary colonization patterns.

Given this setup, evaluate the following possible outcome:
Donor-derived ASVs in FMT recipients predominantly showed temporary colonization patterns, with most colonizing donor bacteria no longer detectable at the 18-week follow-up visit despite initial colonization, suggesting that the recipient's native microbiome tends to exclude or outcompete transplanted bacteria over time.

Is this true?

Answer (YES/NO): NO